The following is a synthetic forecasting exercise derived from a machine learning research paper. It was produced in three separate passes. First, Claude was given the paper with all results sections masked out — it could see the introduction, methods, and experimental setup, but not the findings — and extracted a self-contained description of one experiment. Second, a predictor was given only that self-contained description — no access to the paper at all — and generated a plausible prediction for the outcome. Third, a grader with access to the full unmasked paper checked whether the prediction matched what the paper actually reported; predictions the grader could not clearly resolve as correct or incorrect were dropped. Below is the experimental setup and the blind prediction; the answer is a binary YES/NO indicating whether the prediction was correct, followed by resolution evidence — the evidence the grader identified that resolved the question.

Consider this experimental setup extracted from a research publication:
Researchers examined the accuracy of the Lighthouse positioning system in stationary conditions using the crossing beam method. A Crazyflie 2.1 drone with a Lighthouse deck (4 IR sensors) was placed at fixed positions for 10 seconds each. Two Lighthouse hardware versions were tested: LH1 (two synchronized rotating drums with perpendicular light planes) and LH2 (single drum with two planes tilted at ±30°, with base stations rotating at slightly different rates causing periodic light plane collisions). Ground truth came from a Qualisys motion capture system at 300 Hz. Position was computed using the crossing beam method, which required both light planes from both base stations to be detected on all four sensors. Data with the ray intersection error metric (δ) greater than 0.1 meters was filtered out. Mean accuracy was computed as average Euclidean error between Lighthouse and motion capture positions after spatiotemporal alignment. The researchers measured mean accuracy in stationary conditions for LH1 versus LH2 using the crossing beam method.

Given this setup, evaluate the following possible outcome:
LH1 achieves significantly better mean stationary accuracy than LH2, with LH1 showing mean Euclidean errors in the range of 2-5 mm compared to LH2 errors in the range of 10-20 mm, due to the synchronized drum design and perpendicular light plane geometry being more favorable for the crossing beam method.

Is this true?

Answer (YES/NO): NO